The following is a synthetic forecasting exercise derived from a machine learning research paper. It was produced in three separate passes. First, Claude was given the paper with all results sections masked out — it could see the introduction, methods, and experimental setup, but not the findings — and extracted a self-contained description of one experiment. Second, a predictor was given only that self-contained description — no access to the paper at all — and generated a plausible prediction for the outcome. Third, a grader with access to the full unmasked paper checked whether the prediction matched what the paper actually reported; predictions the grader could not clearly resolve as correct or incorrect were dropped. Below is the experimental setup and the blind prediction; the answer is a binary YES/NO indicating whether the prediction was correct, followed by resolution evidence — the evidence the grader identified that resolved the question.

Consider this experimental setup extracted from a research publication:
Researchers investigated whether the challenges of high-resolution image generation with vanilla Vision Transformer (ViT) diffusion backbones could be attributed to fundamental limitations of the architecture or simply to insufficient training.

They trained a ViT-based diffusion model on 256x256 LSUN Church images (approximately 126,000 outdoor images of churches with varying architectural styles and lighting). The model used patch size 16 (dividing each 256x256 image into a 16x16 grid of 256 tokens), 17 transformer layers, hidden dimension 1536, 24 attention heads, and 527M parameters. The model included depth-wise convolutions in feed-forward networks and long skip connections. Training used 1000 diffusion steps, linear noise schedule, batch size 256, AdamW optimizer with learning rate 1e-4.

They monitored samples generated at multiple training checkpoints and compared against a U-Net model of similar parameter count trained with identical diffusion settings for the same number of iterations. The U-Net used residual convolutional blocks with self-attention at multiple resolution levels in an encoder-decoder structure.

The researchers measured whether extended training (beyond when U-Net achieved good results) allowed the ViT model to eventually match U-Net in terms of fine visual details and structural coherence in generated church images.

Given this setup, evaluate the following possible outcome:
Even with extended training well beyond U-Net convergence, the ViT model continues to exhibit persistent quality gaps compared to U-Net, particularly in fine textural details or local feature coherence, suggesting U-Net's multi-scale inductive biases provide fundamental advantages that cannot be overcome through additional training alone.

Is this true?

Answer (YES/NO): YES